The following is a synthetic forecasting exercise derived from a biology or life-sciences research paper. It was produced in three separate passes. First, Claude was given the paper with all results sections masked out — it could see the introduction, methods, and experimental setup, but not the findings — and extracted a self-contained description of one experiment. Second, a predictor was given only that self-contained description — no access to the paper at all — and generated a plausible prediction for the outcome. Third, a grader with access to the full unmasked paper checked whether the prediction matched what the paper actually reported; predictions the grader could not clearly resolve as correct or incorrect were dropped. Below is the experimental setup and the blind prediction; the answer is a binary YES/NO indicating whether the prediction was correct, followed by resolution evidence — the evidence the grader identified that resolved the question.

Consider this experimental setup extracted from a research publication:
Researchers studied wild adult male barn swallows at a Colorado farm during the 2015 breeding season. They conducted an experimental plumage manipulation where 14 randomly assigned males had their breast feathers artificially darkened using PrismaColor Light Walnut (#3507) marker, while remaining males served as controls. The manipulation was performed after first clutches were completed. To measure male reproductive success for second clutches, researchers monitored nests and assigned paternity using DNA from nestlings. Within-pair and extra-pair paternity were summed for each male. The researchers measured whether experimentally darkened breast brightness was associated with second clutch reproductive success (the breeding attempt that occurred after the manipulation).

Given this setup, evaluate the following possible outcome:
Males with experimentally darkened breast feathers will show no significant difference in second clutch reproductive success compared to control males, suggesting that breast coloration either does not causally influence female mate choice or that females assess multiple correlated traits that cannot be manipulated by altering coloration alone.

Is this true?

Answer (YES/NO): YES